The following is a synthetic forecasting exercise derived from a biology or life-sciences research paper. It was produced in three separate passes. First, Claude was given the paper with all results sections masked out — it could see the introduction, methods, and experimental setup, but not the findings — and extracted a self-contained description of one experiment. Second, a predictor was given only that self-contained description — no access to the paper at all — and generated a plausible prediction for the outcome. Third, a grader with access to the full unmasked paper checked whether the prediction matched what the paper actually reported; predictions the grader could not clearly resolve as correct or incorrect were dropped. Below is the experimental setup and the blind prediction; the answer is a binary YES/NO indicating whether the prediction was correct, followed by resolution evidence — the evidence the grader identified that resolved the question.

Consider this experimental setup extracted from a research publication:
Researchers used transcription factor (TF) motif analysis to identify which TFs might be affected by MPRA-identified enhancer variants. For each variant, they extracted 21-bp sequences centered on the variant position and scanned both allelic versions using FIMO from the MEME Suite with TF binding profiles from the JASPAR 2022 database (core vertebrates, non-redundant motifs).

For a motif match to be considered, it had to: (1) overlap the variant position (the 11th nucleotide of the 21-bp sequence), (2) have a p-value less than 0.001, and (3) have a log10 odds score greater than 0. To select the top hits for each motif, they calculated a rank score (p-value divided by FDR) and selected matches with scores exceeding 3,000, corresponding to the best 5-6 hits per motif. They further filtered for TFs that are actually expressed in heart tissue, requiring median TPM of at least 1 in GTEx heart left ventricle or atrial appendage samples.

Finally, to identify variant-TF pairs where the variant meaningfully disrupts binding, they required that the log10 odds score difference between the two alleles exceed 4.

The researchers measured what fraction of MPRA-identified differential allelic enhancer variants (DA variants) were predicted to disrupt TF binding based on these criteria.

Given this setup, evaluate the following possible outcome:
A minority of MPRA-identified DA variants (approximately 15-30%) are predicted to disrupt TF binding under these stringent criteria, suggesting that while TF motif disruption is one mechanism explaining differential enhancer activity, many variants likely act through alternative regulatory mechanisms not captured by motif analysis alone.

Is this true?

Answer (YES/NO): NO